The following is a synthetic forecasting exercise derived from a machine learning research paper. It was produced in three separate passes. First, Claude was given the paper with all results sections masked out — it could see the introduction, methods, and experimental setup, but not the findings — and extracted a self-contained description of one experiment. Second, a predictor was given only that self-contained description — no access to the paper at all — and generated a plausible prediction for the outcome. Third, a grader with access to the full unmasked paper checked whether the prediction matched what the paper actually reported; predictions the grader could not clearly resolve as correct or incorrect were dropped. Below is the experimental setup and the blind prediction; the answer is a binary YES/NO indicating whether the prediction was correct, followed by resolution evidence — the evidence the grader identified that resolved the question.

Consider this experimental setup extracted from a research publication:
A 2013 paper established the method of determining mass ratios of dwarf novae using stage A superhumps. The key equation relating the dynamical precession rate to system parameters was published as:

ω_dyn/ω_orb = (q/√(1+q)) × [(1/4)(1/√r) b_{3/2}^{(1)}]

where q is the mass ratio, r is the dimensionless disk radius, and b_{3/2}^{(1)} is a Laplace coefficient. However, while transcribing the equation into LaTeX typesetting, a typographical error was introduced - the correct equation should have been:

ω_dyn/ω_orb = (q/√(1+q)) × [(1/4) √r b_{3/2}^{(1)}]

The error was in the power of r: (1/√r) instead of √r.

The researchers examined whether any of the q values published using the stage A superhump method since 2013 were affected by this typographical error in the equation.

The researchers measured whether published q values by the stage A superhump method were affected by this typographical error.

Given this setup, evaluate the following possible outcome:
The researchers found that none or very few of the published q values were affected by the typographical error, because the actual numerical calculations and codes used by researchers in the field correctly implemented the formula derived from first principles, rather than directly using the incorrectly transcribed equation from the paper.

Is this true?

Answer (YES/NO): YES